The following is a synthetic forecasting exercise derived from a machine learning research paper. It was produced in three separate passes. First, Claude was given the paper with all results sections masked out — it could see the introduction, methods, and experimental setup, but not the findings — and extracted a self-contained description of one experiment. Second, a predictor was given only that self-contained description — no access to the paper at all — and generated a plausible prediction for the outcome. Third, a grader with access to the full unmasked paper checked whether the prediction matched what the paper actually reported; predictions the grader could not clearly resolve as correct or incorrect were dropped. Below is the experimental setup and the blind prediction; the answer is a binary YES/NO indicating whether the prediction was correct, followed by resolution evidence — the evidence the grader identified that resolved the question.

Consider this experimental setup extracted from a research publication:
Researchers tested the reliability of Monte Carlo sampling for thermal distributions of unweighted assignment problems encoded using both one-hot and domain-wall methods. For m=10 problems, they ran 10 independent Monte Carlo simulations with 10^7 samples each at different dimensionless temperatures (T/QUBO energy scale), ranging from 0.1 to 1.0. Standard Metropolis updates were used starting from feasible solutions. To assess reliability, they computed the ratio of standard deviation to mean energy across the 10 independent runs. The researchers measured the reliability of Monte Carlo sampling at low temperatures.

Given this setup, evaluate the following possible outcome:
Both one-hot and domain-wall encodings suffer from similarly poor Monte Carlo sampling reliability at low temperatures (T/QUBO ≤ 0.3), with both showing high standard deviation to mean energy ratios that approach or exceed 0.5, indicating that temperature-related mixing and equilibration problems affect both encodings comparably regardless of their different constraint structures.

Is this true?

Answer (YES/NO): NO